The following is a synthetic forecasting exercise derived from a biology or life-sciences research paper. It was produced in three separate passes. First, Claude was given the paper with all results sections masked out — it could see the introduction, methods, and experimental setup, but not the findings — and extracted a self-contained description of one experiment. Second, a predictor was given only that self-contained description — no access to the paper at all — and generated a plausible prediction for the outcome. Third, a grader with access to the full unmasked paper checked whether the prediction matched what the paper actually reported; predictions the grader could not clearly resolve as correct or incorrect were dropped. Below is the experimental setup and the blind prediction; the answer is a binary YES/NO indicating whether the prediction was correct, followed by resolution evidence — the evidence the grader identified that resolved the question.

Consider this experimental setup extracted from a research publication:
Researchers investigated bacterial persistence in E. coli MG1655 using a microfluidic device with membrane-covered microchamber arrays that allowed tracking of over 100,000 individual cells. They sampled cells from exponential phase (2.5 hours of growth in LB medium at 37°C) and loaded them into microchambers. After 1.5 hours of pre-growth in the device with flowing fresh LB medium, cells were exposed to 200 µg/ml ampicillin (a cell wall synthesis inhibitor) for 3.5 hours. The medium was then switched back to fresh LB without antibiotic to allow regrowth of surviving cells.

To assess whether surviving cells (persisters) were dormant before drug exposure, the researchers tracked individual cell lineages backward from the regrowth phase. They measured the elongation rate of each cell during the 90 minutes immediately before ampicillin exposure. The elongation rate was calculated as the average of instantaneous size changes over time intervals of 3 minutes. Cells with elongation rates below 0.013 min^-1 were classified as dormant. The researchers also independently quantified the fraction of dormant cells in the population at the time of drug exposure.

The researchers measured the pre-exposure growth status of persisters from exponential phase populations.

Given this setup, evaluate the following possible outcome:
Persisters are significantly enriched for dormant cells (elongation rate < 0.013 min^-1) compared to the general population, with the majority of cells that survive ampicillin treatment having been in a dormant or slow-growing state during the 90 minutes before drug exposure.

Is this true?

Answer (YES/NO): NO